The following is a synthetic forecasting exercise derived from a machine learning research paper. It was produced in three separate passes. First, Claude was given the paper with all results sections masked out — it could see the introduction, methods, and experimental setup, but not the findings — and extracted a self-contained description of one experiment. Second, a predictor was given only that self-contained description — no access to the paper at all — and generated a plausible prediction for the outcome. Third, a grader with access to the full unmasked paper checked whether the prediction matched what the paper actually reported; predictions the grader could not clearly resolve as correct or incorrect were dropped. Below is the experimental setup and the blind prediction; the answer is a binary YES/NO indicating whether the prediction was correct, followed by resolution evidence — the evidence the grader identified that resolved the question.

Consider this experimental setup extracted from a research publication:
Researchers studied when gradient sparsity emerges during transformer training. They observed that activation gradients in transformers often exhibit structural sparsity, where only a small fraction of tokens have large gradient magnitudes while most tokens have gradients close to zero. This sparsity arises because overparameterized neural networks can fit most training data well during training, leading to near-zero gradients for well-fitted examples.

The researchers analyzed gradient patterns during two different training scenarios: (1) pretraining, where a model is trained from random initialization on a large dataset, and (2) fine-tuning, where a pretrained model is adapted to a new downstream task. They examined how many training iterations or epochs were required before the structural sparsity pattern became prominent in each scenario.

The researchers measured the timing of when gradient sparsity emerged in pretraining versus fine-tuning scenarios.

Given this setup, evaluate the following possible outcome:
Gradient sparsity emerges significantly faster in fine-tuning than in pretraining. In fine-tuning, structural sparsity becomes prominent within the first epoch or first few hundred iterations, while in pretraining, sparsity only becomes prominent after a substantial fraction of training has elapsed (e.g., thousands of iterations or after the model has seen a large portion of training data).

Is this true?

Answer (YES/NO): NO